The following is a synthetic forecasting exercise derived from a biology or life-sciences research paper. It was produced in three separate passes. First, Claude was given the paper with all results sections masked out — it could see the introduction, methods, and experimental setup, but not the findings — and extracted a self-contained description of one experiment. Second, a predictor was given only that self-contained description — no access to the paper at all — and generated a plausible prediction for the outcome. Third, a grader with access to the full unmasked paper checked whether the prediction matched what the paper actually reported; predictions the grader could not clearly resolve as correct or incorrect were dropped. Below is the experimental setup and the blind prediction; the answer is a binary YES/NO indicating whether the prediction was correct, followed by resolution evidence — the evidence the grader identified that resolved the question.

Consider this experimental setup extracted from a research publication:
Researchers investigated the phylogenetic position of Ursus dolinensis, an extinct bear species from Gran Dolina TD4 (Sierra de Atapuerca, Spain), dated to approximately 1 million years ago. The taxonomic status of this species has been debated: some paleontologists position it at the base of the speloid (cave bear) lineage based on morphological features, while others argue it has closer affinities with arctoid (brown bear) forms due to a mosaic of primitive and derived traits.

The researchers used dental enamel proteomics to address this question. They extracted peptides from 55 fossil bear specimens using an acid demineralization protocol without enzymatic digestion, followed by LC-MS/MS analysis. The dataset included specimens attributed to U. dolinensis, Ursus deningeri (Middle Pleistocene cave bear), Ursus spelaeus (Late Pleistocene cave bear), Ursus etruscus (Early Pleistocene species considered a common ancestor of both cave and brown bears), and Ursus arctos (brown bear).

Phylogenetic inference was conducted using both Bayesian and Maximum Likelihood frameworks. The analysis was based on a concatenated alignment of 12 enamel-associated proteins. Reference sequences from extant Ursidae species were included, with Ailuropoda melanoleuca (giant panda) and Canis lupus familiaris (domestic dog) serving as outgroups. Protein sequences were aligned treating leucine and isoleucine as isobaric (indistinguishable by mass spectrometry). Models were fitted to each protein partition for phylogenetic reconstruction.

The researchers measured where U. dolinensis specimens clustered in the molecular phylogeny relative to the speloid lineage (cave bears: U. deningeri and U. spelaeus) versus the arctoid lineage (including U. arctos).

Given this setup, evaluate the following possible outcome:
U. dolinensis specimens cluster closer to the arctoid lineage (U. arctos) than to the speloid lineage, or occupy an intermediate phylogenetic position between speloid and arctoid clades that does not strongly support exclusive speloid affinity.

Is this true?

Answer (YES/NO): NO